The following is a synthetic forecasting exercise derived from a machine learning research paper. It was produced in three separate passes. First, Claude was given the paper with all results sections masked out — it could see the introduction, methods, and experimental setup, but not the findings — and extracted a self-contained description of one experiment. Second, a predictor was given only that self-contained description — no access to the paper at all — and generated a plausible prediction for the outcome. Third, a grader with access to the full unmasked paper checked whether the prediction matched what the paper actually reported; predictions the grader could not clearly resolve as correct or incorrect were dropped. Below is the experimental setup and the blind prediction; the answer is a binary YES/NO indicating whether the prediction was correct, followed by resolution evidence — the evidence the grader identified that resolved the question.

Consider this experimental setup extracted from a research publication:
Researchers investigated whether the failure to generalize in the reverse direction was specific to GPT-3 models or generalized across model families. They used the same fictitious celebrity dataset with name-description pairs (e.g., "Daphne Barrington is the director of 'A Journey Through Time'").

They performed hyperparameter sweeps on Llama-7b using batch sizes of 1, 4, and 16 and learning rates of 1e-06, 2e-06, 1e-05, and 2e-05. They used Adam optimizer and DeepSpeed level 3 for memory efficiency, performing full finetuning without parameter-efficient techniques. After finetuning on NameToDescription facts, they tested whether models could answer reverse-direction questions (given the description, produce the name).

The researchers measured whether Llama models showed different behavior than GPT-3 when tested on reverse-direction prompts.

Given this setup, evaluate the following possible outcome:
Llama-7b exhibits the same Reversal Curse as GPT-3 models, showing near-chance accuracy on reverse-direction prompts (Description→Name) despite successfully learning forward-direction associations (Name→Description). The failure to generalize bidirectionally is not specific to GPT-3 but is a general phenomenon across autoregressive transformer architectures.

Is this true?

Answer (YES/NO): YES